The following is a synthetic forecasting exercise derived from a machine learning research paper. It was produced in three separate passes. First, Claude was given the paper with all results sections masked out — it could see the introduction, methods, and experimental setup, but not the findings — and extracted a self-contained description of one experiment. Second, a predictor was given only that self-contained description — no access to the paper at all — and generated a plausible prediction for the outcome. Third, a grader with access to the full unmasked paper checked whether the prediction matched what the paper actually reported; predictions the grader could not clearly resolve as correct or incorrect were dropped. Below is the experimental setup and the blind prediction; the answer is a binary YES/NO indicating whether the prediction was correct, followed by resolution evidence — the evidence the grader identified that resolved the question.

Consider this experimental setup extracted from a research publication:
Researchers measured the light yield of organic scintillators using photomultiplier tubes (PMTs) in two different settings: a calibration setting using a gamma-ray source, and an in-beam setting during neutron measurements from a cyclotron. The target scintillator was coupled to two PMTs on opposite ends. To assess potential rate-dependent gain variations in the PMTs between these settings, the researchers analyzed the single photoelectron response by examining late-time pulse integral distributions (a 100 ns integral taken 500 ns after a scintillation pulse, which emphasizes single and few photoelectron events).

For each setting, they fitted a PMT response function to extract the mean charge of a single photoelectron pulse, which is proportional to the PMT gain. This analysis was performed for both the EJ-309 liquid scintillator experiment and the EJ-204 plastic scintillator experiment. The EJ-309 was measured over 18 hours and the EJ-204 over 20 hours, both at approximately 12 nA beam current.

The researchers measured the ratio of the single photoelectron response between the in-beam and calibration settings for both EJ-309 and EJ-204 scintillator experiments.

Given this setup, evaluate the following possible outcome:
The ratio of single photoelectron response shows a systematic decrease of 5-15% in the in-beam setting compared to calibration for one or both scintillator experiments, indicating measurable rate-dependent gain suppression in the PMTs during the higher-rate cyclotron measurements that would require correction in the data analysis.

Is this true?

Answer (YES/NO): NO